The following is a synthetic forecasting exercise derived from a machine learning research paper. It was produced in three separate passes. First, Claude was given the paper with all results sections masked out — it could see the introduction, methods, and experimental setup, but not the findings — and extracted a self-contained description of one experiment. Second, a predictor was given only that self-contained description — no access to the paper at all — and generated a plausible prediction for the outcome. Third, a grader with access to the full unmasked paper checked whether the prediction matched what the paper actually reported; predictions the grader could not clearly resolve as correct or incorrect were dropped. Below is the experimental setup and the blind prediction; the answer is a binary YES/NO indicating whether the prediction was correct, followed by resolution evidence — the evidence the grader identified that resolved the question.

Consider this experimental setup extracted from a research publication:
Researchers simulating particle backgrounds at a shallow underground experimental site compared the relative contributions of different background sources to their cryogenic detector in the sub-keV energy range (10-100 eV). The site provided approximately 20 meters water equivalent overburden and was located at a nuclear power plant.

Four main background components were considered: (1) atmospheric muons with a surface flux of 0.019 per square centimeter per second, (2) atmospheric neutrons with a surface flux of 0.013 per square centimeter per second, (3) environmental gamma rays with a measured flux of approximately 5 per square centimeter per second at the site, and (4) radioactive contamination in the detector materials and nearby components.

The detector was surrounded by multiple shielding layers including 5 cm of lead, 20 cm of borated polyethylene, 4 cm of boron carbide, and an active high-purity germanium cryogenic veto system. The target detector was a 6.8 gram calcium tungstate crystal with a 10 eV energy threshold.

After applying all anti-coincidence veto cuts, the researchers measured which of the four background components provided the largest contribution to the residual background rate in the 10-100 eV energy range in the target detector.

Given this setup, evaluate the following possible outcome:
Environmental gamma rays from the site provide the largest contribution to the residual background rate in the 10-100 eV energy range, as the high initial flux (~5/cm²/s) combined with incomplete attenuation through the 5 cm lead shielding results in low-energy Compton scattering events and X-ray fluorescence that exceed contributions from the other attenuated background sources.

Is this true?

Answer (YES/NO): NO